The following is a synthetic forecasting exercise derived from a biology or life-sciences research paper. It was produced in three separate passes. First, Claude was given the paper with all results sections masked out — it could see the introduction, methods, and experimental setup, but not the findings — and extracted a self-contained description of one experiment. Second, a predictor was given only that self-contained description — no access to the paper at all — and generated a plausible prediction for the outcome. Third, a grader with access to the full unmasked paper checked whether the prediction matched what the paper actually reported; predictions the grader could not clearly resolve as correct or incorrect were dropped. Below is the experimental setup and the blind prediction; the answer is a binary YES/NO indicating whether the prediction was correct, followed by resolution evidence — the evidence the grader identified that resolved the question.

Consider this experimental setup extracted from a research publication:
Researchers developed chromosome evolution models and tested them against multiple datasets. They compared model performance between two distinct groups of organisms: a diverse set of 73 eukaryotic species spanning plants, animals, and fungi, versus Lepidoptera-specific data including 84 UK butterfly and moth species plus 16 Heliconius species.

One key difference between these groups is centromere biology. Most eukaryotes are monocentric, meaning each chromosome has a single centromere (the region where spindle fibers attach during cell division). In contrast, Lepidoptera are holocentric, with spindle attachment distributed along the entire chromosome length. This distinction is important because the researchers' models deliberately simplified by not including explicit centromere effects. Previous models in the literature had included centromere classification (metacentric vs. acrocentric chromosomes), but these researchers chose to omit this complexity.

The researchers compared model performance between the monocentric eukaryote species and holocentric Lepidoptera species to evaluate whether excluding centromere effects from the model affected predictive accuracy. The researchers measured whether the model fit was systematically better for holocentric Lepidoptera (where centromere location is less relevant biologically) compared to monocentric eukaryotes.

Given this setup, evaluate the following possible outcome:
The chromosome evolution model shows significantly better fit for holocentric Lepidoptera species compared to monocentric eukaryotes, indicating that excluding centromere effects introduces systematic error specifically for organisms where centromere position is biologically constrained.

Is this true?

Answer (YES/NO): NO